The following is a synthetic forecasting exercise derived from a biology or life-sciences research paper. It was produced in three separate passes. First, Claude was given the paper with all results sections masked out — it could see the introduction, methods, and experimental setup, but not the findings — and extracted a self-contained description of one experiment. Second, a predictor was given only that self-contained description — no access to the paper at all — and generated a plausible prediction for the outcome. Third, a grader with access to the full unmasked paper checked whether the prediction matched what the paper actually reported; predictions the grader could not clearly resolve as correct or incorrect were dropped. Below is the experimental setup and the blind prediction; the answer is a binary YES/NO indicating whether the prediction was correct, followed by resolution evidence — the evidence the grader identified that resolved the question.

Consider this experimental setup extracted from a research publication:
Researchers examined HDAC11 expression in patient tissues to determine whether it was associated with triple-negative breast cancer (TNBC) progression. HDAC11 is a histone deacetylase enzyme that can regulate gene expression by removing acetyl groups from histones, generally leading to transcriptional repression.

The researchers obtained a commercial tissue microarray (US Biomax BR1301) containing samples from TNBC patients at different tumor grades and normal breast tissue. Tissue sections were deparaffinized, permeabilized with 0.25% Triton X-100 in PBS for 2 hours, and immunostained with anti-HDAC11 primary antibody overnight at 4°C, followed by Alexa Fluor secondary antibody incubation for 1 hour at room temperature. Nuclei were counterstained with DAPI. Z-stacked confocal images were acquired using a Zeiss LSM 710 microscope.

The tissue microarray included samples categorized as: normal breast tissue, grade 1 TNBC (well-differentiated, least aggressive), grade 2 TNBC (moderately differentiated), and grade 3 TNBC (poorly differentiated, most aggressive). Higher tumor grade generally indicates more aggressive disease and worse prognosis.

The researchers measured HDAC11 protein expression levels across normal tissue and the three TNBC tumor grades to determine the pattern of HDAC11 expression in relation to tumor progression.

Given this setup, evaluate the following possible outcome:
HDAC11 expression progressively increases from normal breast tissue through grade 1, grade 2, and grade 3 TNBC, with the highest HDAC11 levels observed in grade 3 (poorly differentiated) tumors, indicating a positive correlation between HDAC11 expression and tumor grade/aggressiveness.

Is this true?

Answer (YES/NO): NO